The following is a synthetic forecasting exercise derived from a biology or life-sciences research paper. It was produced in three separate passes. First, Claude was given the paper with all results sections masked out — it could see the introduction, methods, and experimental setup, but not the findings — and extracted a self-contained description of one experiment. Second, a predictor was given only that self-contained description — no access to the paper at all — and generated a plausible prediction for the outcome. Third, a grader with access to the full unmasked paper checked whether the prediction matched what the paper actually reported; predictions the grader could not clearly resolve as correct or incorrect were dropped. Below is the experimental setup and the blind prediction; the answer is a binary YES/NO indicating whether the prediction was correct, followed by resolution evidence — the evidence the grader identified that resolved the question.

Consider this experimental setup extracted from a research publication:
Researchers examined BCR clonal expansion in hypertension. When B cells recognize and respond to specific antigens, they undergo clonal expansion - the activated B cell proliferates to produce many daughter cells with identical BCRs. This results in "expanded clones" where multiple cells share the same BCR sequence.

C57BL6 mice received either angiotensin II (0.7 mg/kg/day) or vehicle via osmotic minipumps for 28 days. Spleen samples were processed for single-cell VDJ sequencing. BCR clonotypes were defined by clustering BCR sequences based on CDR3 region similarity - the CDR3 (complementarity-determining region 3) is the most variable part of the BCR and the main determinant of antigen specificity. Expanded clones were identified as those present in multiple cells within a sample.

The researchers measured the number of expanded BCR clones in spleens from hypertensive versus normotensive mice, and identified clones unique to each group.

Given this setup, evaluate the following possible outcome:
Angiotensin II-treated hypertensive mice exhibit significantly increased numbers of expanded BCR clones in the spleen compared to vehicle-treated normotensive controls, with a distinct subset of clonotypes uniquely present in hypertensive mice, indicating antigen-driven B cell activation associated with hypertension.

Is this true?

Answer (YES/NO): YES